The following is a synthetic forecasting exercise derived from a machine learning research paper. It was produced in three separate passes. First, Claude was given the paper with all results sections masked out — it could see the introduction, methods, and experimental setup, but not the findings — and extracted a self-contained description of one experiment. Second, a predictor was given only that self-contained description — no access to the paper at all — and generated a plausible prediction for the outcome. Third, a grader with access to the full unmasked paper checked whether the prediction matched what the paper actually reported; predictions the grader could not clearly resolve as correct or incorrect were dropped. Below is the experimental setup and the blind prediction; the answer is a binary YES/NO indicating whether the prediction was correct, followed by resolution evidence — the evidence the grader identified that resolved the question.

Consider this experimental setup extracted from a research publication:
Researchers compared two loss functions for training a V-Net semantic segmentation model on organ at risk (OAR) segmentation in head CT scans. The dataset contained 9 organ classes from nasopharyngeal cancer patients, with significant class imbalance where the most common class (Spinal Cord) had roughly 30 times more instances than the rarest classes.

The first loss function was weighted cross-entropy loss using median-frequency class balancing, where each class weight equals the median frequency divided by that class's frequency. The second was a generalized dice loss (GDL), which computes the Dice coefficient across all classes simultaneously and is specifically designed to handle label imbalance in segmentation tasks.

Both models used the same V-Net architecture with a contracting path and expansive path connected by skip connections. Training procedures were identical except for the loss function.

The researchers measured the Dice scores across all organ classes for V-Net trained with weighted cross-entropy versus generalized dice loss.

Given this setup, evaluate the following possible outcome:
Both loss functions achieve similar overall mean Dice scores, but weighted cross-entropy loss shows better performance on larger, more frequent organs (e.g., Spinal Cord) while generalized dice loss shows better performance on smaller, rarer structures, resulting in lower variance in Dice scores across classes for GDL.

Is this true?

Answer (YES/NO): NO